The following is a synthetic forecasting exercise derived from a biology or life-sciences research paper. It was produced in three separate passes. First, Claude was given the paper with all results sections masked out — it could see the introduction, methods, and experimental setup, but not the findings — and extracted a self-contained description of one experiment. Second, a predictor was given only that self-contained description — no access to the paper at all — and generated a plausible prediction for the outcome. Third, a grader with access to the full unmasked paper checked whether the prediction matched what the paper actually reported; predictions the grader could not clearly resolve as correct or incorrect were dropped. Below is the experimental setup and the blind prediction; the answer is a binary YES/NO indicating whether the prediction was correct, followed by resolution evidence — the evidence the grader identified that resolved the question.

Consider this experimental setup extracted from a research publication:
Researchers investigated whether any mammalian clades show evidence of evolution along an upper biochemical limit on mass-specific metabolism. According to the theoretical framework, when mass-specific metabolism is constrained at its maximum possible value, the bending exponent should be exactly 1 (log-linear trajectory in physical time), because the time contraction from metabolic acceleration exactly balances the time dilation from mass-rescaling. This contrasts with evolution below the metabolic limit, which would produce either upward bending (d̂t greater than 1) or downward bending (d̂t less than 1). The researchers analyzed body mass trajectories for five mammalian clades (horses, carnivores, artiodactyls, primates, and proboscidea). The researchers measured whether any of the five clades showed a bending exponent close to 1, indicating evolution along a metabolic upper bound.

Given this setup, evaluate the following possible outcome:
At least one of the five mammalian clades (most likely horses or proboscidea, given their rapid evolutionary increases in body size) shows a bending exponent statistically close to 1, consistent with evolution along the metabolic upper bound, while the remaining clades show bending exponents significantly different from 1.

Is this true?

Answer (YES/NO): NO